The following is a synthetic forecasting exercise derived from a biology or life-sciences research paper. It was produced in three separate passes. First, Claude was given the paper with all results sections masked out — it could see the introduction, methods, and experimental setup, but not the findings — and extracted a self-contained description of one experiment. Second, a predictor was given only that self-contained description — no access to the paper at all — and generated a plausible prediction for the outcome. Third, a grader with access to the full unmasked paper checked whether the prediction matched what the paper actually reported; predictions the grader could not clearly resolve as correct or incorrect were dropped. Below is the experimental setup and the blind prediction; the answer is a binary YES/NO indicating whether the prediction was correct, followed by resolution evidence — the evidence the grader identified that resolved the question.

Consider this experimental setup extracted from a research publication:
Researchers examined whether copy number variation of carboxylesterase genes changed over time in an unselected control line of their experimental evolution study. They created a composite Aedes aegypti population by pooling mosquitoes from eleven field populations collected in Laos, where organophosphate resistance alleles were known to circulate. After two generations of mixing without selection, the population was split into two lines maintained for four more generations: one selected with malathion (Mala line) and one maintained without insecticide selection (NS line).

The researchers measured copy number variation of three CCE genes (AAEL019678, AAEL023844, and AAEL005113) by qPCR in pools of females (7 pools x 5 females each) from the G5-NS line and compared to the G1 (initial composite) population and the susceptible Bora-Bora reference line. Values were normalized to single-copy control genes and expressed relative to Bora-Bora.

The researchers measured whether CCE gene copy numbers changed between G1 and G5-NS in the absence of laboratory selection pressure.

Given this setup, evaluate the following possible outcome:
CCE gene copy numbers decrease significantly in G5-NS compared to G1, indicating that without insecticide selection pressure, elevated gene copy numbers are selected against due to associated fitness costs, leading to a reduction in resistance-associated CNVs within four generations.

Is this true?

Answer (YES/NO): NO